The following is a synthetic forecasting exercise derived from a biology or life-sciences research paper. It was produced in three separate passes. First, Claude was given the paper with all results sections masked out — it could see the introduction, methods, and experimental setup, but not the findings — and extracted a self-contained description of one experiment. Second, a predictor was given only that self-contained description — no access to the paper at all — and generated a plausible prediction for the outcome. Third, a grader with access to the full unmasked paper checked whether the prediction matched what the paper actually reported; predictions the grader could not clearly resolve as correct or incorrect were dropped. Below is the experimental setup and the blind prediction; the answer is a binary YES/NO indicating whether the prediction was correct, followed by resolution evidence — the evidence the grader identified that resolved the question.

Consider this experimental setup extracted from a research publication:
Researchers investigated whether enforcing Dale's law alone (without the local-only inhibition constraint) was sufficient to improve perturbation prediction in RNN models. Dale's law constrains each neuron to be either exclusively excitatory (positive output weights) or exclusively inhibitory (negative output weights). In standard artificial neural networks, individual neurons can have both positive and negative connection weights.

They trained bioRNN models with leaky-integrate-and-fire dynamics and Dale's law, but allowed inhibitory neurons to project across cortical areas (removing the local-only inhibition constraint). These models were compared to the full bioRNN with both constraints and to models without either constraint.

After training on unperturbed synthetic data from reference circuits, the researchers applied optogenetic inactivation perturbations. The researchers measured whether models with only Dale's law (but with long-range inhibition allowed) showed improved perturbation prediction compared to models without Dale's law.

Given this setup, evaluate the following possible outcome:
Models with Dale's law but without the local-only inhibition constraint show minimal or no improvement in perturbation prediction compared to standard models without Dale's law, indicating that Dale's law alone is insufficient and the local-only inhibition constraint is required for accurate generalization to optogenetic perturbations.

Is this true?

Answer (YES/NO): NO